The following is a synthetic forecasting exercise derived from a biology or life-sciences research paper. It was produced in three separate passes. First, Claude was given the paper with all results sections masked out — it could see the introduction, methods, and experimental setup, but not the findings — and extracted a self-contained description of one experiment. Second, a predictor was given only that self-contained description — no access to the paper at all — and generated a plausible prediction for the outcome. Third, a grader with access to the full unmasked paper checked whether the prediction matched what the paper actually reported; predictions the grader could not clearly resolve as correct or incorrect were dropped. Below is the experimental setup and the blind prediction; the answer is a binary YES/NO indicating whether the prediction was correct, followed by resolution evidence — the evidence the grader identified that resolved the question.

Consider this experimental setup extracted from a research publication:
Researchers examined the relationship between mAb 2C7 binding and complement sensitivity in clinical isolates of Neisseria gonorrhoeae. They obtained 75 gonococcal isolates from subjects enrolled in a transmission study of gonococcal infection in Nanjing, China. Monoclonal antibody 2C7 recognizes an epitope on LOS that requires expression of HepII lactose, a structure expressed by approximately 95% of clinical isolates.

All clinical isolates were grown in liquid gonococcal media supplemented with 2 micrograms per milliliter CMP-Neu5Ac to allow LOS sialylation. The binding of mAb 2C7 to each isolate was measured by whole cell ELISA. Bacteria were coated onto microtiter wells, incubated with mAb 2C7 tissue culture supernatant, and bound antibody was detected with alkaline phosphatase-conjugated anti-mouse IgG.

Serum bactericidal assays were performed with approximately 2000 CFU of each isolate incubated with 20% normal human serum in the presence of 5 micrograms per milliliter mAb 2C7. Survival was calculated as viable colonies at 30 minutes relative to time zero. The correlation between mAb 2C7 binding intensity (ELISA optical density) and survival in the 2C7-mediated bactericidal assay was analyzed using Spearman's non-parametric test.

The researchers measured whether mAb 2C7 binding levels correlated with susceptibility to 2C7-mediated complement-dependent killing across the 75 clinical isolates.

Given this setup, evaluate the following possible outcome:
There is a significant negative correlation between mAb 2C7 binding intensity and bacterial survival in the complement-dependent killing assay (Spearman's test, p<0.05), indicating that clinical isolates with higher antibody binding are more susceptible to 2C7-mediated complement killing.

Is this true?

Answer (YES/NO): YES